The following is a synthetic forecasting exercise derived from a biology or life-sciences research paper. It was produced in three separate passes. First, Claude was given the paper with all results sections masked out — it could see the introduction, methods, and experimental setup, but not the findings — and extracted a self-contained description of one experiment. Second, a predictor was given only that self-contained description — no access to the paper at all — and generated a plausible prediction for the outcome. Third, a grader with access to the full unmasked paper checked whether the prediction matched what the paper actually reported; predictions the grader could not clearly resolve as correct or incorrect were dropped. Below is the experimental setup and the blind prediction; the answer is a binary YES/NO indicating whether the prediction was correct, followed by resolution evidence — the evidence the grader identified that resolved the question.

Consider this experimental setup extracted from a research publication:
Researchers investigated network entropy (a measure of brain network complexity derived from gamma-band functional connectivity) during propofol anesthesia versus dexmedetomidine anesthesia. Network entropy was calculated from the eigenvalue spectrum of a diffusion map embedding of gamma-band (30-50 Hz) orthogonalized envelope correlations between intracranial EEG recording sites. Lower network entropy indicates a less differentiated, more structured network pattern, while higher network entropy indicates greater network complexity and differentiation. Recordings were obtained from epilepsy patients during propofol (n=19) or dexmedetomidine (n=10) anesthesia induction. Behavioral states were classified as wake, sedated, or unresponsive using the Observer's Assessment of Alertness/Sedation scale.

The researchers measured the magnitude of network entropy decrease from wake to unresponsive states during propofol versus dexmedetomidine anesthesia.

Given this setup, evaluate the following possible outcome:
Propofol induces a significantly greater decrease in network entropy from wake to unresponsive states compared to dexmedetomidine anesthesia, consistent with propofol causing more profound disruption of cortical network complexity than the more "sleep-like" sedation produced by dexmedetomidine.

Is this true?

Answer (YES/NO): YES